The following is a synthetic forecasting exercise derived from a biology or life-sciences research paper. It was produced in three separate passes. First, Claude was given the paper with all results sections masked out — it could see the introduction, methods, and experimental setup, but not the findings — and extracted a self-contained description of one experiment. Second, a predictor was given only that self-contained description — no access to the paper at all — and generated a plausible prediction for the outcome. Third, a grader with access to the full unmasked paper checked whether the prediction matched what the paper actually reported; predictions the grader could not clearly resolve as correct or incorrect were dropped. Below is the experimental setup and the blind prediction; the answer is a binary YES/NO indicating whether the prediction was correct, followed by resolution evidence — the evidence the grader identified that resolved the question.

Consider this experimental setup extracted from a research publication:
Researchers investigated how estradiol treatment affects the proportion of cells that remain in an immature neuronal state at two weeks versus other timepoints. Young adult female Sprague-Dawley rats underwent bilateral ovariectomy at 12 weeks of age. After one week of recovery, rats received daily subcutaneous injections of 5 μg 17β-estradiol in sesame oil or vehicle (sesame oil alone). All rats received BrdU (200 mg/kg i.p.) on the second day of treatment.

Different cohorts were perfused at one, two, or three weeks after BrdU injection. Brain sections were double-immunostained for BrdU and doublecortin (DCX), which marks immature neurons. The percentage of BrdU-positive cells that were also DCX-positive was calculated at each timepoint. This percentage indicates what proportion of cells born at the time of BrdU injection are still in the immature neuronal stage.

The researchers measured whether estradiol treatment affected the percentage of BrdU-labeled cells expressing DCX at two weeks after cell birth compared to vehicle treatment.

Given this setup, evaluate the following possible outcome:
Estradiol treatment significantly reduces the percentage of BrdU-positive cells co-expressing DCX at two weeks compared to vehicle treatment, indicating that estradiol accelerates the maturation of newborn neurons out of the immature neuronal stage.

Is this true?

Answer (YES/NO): NO